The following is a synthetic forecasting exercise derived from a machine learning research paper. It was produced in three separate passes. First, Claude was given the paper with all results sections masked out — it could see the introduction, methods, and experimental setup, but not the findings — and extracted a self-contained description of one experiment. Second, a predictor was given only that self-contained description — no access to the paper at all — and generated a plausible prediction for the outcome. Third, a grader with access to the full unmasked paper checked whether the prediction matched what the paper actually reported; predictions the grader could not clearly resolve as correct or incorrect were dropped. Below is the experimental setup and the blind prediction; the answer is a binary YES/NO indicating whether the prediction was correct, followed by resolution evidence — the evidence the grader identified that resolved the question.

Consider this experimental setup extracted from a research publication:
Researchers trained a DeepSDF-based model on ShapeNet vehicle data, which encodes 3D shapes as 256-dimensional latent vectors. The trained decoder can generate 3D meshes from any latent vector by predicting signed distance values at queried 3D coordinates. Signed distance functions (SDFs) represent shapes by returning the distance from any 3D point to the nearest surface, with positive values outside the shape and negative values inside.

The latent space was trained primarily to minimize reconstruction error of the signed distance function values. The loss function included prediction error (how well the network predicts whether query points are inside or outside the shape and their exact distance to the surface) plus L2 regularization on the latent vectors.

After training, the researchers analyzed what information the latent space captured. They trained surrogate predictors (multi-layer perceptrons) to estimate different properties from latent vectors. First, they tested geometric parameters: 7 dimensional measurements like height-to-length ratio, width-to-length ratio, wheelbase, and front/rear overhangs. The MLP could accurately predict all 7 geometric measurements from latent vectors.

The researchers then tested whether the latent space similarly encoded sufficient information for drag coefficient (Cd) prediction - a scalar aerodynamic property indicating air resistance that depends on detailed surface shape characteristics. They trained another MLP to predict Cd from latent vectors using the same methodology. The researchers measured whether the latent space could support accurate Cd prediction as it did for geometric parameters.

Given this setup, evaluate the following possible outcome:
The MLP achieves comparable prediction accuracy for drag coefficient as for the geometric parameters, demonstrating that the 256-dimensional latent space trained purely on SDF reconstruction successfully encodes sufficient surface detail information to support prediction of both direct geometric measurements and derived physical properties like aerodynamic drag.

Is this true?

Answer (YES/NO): NO